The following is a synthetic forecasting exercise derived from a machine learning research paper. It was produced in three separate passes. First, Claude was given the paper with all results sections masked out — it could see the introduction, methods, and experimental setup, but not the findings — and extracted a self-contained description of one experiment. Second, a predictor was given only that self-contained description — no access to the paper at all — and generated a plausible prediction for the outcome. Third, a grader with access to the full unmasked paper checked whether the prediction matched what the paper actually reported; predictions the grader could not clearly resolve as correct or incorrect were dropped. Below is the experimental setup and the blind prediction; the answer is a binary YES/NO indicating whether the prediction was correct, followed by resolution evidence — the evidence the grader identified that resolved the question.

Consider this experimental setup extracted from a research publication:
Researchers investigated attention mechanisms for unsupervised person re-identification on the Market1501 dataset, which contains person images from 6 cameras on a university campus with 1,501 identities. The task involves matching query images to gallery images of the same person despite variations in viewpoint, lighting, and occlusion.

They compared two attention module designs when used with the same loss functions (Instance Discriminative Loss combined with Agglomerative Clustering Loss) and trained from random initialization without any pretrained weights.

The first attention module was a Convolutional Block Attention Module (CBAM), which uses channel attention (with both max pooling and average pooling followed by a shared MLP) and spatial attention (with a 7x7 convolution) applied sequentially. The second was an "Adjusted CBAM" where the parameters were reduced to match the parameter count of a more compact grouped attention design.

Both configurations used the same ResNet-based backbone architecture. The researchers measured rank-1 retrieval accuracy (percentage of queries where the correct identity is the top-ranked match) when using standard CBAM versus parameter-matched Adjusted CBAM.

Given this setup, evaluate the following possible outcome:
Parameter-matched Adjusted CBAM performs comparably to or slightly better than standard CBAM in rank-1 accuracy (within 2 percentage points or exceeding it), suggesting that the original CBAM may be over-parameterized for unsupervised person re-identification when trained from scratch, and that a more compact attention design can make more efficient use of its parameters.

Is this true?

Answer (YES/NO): NO